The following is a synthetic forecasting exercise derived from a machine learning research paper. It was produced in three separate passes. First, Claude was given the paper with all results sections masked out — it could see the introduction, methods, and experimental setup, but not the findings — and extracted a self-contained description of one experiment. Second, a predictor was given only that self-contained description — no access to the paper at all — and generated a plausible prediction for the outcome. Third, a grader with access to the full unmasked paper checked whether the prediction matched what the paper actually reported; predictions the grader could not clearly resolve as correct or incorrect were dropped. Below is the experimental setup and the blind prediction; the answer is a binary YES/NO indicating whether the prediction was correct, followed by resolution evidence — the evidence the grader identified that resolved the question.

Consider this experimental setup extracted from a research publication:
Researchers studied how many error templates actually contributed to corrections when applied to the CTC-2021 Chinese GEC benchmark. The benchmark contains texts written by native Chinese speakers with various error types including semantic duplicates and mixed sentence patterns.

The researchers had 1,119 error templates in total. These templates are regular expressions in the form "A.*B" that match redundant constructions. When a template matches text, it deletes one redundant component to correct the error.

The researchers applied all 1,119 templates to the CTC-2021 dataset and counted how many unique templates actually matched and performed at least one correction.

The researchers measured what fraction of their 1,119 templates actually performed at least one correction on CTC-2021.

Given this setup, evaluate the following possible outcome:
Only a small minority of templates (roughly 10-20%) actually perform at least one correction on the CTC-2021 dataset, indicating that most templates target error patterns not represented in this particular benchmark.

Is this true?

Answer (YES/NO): NO